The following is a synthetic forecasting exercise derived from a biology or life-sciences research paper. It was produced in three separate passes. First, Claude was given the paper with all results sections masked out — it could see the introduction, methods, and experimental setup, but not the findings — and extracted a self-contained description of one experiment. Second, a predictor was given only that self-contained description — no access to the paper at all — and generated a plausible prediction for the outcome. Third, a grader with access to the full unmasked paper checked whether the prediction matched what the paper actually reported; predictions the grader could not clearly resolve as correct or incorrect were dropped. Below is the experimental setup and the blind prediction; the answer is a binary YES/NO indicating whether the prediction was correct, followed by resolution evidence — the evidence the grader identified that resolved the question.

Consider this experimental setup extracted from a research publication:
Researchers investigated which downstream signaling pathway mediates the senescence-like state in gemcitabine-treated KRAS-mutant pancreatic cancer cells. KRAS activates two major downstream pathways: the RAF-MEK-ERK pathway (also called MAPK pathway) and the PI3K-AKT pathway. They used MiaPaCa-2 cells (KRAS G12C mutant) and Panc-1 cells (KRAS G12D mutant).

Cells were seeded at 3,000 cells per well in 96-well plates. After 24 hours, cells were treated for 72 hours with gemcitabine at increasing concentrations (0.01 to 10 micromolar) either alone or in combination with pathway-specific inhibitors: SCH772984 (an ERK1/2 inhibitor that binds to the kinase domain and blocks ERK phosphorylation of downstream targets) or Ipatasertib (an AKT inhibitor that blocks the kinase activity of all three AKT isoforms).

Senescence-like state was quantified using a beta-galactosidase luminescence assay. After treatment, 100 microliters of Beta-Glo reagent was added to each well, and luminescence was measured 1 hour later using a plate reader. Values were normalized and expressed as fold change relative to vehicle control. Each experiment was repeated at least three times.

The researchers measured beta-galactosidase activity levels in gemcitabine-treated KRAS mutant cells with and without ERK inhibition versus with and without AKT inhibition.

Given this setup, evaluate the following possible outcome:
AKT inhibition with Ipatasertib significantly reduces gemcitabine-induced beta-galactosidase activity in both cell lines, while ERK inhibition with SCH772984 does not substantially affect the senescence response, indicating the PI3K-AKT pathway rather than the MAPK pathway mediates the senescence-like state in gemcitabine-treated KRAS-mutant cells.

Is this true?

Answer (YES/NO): NO